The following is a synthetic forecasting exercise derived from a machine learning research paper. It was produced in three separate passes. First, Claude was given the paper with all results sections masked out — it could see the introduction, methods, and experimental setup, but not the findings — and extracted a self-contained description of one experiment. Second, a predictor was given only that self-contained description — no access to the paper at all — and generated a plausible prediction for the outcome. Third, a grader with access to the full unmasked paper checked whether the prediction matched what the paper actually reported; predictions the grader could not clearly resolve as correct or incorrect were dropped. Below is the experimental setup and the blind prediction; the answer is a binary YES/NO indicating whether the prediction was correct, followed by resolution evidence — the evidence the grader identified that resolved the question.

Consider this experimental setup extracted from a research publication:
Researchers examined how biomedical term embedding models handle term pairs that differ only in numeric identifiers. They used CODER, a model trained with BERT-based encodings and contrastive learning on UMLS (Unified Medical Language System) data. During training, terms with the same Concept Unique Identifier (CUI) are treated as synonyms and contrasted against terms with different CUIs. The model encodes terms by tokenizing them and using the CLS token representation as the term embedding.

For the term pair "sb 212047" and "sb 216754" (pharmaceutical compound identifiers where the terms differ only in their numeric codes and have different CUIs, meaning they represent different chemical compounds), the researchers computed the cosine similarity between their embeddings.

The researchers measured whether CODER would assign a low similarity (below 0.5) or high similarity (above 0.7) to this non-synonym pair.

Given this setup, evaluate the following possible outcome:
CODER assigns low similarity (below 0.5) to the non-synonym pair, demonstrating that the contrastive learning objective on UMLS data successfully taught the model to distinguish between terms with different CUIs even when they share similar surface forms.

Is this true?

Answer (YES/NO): NO